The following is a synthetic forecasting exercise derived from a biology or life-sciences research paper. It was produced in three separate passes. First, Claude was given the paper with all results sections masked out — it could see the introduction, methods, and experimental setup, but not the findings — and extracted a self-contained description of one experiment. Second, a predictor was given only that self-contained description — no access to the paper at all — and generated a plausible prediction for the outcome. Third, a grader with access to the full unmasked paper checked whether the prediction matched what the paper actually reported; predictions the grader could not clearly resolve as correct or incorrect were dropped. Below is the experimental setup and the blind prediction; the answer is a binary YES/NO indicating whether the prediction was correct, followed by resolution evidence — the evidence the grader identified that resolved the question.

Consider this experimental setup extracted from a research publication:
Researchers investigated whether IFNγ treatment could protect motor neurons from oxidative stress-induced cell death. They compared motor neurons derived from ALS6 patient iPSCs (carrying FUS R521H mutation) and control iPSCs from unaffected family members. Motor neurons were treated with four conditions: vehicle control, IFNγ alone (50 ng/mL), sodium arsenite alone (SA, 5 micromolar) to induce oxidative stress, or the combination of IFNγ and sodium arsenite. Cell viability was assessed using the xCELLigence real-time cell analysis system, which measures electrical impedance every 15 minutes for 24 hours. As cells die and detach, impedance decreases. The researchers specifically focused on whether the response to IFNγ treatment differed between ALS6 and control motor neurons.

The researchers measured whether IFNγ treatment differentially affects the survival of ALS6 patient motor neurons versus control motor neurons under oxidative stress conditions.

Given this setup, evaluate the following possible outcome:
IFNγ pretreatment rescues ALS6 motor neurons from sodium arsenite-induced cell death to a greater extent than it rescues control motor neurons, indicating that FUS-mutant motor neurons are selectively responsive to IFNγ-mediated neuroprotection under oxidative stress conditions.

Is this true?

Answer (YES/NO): YES